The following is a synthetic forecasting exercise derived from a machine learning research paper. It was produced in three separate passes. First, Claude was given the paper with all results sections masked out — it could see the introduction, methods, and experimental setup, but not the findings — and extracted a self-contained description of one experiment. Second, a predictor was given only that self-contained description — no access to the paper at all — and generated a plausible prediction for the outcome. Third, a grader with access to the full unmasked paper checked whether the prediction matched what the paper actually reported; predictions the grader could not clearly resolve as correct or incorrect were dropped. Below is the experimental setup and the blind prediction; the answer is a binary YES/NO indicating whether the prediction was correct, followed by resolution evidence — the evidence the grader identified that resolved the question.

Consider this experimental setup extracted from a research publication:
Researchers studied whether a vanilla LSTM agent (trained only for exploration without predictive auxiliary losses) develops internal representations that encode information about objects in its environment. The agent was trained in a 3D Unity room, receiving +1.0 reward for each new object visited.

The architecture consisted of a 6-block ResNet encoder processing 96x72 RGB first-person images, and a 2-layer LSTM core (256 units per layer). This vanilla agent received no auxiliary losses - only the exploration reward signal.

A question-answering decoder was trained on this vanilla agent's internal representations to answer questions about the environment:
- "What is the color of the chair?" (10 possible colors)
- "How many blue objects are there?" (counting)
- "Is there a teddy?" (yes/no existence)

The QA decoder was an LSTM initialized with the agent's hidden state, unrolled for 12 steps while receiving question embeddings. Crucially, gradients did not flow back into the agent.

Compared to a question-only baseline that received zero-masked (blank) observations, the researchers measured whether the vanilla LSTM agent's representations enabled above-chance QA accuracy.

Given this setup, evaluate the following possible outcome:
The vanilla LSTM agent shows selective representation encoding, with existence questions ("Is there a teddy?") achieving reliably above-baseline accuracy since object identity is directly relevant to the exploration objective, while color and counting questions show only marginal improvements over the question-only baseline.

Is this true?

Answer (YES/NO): NO